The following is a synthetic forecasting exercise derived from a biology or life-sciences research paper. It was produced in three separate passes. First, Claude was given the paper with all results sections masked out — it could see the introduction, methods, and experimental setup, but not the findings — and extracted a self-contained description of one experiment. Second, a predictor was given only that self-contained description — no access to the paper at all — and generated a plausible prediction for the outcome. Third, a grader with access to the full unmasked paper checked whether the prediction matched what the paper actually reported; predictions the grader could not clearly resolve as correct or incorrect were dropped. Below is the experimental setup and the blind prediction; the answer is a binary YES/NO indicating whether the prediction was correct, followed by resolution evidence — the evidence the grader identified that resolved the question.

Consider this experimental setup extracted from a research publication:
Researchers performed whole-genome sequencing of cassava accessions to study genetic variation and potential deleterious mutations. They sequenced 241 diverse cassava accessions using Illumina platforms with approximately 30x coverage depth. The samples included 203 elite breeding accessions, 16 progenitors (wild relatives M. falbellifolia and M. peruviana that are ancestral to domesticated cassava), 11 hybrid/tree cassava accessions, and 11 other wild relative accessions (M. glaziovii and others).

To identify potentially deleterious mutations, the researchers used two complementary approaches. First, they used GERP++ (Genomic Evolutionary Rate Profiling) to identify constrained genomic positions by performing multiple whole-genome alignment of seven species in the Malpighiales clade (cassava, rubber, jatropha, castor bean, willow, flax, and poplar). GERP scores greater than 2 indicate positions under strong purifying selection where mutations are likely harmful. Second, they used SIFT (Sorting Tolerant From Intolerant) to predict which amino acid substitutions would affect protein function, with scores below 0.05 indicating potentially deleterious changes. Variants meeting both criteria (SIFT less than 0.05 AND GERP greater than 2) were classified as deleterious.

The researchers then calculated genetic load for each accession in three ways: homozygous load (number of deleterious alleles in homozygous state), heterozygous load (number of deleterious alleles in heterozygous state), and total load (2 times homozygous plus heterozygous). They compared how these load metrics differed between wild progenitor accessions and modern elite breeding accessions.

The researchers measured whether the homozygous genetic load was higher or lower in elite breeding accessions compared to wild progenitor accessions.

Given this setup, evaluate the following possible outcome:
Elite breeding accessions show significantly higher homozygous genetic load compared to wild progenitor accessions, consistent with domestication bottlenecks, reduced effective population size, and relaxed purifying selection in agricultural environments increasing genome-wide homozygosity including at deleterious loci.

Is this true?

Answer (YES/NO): NO